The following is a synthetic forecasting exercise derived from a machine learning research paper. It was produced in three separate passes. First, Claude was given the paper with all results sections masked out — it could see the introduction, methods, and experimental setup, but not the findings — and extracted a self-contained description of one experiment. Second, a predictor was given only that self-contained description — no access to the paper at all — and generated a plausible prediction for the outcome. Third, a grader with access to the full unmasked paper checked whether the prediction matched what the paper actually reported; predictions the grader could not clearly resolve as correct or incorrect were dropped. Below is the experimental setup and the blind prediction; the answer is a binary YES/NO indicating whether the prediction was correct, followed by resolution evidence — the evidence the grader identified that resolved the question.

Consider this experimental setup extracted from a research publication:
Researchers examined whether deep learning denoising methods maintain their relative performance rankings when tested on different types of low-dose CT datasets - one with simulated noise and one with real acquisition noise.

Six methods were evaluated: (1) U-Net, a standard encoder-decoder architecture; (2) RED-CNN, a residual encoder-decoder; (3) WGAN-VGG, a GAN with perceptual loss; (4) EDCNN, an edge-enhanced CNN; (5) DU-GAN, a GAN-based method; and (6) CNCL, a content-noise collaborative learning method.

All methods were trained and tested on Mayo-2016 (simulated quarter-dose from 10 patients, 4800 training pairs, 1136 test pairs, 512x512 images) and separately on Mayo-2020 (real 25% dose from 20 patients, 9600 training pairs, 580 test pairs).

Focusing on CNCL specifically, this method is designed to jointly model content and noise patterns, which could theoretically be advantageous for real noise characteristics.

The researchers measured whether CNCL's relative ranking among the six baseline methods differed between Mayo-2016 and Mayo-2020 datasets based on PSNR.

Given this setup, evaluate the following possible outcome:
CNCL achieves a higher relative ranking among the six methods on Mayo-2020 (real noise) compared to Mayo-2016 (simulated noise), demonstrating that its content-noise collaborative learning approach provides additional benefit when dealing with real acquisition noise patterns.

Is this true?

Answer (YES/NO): NO